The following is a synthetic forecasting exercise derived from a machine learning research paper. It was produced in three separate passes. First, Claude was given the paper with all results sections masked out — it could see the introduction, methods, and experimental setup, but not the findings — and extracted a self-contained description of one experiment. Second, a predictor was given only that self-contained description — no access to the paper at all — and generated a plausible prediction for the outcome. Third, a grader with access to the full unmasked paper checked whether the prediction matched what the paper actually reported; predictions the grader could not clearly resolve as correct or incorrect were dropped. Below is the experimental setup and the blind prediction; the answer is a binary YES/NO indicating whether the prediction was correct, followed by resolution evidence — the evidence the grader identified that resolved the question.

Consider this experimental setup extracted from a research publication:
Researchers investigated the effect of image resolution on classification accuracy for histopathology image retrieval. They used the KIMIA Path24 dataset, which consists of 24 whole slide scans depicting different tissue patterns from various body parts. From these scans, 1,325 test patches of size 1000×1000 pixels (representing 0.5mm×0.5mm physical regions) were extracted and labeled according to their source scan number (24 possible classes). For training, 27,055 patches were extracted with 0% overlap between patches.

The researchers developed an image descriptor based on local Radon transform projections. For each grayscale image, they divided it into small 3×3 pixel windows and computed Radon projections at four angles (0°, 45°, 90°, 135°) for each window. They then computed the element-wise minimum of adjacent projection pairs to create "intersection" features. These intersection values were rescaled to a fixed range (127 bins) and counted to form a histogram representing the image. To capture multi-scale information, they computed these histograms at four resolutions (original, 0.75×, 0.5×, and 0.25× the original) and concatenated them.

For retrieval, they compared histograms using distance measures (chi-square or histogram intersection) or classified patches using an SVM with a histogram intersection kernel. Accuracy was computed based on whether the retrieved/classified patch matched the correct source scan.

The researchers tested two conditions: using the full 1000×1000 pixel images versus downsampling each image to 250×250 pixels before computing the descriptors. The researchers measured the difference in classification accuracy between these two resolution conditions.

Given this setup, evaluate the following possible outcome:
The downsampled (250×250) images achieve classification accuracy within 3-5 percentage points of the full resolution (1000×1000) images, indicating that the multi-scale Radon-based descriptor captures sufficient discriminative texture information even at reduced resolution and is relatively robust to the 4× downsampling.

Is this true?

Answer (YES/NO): YES